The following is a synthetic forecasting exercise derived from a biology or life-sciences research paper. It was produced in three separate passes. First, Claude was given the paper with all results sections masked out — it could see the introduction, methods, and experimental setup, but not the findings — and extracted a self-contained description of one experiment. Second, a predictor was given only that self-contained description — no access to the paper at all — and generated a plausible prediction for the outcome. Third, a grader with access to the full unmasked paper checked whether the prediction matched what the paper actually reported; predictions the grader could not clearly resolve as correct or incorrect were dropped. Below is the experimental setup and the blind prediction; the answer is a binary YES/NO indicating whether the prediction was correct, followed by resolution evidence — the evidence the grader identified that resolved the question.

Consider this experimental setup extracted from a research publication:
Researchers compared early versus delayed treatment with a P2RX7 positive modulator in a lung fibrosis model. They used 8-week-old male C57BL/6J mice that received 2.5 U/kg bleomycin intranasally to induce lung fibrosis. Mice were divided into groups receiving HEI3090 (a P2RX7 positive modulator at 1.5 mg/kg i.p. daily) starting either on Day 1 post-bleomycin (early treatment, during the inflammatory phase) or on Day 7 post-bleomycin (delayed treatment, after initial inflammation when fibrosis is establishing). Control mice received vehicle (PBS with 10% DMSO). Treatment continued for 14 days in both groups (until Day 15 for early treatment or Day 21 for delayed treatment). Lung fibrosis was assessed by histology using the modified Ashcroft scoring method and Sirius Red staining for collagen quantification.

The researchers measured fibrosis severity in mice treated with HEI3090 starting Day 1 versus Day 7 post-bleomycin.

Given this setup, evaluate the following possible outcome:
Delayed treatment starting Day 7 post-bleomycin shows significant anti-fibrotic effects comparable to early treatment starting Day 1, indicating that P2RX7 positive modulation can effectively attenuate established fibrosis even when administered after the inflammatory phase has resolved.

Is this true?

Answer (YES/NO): YES